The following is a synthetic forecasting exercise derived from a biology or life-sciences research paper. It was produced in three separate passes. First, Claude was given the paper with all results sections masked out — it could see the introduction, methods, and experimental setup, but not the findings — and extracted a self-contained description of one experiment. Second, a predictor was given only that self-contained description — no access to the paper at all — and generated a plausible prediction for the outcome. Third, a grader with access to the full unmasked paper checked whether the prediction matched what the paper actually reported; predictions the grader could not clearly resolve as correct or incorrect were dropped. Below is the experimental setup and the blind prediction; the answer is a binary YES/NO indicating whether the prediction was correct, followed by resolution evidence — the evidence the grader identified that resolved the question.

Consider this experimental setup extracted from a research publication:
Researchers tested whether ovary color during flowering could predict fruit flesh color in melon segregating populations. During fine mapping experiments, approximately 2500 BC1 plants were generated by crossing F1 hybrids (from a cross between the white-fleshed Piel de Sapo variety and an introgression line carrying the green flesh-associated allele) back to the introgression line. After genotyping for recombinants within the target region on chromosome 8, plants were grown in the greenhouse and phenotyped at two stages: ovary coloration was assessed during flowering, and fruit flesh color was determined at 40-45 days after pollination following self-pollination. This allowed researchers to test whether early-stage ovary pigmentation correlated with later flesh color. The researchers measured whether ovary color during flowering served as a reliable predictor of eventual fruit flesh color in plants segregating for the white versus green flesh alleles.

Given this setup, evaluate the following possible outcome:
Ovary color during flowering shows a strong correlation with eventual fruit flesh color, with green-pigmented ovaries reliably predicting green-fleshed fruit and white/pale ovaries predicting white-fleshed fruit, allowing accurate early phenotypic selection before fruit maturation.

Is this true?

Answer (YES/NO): YES